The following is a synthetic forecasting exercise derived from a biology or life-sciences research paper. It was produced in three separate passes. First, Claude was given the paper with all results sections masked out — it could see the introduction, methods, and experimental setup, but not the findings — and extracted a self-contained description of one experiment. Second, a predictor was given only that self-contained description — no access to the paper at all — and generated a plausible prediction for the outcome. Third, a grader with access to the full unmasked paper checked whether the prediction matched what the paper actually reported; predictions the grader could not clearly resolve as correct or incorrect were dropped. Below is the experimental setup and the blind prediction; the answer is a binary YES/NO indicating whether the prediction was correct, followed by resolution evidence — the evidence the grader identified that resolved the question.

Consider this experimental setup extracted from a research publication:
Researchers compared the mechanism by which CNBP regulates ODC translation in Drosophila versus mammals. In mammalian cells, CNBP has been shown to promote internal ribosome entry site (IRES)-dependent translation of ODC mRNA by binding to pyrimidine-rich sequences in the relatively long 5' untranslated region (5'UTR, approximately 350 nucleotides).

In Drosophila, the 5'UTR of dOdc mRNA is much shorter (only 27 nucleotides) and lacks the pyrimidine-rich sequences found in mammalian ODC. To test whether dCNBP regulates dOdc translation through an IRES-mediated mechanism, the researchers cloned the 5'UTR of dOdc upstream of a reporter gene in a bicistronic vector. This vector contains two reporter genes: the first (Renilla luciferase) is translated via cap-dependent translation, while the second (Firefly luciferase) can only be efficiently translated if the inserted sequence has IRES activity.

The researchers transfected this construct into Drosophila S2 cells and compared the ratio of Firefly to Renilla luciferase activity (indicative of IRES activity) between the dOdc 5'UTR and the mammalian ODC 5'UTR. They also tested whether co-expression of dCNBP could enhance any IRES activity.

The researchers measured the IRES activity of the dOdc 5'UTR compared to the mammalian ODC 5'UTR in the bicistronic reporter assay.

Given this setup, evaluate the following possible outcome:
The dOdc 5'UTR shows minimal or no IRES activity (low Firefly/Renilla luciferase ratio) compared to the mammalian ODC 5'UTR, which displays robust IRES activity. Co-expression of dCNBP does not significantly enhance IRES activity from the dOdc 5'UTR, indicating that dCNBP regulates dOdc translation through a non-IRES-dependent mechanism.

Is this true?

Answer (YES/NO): YES